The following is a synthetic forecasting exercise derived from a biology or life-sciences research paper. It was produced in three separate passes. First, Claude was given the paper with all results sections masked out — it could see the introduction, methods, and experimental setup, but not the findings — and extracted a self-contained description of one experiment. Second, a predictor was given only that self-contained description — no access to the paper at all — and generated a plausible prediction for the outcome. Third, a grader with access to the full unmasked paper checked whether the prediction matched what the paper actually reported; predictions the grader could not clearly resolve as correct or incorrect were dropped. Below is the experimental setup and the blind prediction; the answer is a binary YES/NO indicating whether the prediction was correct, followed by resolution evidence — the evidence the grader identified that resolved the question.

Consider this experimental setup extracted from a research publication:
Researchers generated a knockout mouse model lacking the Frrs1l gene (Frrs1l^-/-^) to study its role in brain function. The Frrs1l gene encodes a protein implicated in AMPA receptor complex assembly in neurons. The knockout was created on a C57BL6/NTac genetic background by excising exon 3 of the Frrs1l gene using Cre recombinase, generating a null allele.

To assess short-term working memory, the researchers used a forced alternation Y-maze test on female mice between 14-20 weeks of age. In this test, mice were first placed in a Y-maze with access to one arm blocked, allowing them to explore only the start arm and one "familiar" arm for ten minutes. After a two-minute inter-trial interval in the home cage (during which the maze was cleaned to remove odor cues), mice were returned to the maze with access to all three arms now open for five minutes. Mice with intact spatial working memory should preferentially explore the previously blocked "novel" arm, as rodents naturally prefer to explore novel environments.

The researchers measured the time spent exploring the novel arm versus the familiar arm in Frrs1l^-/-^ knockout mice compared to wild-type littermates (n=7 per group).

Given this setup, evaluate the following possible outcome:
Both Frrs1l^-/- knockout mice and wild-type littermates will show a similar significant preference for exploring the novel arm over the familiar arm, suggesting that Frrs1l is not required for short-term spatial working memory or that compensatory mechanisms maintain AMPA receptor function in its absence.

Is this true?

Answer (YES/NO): NO